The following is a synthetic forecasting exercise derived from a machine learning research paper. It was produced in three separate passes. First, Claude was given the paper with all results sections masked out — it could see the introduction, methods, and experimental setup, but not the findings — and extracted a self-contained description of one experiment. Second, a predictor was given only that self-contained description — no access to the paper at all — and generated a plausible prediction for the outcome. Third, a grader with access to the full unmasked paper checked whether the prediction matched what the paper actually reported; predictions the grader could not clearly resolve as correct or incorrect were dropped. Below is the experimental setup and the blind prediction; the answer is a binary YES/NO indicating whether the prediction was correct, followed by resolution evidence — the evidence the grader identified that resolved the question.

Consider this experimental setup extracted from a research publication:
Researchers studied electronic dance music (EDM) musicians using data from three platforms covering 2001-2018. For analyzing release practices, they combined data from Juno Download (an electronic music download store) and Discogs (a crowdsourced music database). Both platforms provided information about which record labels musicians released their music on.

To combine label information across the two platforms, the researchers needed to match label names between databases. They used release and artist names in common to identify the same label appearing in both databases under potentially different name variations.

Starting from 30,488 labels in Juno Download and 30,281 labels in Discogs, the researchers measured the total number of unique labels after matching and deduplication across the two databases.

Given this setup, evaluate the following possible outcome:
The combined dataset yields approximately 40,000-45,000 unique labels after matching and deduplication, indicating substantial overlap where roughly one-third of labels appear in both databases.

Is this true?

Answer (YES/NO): NO